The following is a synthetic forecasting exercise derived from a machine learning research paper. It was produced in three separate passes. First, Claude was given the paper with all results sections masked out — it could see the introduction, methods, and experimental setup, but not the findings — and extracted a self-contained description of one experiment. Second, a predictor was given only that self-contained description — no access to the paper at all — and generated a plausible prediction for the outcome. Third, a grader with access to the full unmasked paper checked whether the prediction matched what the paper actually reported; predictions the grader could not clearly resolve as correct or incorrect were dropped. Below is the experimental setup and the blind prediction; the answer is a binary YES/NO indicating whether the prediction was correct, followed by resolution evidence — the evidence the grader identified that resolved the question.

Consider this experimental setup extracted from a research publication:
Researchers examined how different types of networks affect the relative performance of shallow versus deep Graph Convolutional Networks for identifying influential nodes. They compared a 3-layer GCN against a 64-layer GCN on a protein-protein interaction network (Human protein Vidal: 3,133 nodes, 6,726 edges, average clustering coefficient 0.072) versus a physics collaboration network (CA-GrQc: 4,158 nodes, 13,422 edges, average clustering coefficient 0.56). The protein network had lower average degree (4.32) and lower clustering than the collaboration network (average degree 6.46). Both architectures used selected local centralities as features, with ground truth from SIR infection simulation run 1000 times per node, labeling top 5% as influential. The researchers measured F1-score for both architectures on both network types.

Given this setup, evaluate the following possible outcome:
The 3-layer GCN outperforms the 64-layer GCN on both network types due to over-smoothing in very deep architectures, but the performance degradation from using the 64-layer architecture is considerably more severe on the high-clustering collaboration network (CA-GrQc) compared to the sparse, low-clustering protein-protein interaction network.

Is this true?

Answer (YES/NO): NO